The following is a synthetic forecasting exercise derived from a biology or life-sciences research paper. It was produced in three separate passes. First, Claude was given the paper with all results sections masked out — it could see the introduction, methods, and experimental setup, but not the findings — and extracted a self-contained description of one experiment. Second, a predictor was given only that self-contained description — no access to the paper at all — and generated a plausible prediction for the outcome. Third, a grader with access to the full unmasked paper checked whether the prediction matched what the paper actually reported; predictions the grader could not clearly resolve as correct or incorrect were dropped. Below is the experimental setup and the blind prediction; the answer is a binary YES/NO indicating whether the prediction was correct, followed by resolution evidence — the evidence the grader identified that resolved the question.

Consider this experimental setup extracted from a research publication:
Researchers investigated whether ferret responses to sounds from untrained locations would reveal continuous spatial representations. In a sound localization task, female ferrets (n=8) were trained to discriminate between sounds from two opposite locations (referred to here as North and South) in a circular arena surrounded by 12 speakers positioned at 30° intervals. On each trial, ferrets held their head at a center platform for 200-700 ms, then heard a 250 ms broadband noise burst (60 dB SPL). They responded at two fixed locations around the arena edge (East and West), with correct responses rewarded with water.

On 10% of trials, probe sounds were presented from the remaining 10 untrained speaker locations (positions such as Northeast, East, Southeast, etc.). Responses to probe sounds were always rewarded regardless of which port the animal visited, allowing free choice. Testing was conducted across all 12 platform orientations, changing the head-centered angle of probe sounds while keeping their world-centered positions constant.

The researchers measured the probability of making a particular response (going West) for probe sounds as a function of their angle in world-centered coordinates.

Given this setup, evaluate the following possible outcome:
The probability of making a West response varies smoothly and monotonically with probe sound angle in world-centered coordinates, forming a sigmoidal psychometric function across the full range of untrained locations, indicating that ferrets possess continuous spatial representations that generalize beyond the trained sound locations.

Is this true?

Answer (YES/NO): NO